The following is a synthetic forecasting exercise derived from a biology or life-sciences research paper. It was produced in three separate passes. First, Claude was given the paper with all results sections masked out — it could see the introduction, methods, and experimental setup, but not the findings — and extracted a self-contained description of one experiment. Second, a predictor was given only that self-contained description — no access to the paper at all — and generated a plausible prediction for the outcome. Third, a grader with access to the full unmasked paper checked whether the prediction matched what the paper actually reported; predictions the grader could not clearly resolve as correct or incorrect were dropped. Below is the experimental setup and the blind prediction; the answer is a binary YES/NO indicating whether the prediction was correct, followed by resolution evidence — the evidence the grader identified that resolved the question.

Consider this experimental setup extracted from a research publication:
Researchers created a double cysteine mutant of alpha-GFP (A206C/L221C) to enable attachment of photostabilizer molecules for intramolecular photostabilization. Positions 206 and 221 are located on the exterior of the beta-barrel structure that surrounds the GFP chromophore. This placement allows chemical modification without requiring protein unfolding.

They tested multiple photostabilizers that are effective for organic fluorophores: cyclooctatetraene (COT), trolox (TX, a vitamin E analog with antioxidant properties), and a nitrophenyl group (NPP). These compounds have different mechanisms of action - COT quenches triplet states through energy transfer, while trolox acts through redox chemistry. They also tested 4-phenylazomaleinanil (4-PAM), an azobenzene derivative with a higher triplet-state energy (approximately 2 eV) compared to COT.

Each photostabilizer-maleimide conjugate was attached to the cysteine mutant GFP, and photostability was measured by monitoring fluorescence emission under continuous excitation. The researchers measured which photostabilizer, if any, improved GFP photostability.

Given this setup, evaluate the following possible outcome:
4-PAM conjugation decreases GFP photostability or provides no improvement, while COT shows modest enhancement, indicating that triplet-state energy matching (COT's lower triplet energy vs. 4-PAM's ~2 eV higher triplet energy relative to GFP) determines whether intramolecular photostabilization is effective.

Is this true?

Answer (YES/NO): NO